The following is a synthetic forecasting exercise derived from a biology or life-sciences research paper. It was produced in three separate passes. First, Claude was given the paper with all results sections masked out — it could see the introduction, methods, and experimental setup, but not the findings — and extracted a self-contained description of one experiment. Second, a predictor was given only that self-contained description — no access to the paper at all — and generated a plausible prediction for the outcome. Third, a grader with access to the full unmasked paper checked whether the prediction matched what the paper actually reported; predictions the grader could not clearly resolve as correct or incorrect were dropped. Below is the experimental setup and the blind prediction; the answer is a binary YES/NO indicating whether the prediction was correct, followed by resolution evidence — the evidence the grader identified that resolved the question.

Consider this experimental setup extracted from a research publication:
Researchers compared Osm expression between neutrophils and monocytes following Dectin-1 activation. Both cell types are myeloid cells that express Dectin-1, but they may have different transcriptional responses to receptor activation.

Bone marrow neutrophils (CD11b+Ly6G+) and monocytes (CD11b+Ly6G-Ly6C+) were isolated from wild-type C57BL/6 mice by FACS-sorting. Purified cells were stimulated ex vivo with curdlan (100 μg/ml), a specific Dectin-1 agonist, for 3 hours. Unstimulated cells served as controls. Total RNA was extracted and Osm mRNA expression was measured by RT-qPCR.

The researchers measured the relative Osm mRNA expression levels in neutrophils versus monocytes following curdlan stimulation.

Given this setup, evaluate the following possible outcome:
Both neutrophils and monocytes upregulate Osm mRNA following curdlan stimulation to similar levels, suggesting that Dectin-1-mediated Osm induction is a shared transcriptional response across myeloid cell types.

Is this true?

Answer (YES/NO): YES